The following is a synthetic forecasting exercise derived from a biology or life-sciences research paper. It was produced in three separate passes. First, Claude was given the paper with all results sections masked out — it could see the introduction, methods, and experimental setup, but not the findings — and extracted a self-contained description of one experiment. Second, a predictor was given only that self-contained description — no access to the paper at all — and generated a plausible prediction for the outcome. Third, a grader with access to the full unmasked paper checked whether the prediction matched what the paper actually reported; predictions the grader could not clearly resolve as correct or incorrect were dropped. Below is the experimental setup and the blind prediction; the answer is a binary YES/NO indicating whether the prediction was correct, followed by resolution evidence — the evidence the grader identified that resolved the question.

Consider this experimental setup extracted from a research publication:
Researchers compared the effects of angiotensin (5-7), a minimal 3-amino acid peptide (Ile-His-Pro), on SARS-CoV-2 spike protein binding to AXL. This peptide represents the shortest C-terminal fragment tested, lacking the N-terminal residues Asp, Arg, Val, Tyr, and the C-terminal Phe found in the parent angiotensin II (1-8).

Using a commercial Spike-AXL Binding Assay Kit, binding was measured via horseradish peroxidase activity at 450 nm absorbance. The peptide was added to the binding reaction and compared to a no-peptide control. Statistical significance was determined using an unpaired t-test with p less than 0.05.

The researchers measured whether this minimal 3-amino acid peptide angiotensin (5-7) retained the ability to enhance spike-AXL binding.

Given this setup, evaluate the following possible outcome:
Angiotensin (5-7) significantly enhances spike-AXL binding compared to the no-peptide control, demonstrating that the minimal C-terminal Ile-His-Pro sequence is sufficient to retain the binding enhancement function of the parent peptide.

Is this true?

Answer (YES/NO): YES